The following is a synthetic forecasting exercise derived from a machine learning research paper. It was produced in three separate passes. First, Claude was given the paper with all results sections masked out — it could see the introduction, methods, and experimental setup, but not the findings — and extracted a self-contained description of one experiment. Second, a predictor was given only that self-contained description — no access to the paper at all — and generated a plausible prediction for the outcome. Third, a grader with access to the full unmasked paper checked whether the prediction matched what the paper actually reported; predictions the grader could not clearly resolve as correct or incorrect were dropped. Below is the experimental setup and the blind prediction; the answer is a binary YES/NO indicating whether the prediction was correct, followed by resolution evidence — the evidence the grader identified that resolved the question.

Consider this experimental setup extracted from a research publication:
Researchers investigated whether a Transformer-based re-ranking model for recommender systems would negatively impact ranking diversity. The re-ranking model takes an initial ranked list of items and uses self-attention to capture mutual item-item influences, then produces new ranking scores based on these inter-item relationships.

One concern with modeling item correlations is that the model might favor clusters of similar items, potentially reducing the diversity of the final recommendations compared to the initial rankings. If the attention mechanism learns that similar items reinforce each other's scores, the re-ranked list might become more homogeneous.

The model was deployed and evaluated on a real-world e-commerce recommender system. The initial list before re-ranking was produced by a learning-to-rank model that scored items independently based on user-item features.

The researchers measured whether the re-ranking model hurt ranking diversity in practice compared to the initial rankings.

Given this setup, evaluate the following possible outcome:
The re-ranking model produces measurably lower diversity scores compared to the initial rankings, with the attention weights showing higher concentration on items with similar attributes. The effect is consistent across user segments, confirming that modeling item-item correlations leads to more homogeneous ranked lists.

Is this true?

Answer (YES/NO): NO